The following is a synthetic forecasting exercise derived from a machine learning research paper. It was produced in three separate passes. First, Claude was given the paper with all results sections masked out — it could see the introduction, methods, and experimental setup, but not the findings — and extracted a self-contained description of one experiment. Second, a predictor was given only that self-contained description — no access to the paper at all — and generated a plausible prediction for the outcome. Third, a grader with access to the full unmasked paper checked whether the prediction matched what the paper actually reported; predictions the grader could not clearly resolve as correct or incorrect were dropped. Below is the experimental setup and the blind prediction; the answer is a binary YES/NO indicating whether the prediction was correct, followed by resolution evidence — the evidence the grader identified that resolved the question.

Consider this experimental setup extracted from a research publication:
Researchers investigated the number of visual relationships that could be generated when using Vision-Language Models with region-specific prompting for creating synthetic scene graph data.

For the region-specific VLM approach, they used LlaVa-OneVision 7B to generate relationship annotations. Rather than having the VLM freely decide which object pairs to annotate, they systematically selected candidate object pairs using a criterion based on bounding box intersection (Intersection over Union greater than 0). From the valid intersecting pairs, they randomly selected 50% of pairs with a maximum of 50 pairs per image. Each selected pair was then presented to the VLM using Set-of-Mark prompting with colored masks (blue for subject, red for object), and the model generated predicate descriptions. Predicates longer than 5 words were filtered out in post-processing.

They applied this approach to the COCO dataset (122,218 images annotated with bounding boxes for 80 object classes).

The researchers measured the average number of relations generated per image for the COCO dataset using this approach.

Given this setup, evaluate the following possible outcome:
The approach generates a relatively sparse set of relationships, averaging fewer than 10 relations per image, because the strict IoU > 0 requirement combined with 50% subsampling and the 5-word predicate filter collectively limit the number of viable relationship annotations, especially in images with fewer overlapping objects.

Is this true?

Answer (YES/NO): YES